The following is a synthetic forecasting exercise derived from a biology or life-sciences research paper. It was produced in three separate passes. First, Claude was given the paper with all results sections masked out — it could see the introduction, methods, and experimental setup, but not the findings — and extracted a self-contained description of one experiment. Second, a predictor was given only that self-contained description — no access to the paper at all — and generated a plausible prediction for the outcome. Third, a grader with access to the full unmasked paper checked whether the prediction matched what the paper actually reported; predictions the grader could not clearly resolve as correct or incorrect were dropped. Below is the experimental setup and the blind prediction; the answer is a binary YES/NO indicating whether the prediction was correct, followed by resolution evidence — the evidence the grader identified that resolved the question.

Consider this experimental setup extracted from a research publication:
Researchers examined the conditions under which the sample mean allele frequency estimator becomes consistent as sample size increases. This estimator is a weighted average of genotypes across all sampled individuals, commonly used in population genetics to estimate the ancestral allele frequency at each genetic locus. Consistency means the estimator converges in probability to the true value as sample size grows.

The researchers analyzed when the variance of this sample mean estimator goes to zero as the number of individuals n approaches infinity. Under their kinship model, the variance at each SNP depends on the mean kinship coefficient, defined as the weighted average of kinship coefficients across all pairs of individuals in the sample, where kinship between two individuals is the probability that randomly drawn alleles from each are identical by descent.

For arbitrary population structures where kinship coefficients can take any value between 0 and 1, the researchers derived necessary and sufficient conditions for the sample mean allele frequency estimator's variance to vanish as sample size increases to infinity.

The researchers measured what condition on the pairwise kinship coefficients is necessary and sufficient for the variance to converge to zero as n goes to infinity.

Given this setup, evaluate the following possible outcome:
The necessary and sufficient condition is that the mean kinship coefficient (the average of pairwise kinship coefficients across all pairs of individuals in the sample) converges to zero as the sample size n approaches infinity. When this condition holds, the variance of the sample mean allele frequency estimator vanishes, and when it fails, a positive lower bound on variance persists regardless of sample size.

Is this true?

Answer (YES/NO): YES